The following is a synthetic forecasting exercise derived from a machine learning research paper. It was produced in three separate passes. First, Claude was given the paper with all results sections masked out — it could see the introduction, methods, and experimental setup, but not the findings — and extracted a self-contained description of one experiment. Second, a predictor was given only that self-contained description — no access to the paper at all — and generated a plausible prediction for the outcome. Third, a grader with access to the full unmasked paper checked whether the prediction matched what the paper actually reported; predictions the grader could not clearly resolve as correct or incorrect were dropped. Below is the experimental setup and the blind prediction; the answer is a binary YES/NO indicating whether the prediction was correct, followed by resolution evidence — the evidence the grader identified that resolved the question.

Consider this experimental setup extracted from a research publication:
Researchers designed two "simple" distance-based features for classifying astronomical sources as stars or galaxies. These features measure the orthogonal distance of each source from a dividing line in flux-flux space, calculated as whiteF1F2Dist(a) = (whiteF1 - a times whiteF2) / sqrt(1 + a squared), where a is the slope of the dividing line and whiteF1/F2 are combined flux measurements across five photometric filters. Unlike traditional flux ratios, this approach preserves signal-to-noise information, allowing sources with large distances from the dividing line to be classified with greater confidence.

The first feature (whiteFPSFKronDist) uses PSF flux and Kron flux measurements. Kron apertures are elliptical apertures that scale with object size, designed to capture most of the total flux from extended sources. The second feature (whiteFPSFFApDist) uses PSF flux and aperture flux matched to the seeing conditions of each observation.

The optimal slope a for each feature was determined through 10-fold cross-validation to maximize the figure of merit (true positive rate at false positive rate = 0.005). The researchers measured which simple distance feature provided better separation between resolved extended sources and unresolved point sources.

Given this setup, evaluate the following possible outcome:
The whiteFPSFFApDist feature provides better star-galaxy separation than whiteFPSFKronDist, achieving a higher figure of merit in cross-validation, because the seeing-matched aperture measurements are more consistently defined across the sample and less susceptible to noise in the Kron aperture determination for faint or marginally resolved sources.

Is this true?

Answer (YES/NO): YES